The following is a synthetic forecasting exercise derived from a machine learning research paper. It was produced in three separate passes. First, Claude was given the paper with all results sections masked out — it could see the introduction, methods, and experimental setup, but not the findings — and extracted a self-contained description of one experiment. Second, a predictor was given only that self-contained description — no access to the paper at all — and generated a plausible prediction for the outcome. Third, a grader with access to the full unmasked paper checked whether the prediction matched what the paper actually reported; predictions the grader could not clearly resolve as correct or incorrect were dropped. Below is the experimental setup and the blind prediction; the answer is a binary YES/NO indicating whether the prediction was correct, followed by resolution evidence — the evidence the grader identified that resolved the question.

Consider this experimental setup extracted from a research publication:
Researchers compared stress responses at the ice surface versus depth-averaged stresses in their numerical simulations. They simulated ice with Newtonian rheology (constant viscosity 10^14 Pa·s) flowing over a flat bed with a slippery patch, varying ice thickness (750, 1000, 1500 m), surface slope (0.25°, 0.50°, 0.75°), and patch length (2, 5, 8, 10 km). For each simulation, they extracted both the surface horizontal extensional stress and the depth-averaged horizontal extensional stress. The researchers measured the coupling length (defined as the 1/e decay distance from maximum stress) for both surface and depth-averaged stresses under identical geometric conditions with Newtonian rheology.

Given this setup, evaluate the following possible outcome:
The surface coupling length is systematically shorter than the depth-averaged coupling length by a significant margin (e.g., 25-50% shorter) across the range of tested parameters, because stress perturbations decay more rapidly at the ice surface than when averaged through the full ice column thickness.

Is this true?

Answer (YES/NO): NO